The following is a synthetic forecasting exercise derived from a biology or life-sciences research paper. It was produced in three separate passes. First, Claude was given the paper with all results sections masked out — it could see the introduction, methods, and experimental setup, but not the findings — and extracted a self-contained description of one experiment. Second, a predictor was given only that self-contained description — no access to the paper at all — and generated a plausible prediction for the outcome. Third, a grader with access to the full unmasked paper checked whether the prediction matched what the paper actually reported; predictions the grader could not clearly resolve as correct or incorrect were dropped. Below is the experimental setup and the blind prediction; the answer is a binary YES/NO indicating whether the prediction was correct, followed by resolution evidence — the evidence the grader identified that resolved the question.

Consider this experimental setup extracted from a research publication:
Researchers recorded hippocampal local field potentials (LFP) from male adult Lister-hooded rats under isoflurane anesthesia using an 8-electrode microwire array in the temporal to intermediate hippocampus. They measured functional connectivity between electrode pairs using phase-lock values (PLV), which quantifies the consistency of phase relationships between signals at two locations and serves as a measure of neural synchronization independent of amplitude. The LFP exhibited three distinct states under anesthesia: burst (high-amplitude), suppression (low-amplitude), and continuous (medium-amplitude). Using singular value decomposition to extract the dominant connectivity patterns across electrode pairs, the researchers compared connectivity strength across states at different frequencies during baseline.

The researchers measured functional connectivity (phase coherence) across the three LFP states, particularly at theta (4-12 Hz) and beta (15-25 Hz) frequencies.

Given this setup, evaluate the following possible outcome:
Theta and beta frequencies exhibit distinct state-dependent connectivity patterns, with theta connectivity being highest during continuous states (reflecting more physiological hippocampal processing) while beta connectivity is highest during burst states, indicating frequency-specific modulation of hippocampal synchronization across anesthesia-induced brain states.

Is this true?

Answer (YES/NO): NO